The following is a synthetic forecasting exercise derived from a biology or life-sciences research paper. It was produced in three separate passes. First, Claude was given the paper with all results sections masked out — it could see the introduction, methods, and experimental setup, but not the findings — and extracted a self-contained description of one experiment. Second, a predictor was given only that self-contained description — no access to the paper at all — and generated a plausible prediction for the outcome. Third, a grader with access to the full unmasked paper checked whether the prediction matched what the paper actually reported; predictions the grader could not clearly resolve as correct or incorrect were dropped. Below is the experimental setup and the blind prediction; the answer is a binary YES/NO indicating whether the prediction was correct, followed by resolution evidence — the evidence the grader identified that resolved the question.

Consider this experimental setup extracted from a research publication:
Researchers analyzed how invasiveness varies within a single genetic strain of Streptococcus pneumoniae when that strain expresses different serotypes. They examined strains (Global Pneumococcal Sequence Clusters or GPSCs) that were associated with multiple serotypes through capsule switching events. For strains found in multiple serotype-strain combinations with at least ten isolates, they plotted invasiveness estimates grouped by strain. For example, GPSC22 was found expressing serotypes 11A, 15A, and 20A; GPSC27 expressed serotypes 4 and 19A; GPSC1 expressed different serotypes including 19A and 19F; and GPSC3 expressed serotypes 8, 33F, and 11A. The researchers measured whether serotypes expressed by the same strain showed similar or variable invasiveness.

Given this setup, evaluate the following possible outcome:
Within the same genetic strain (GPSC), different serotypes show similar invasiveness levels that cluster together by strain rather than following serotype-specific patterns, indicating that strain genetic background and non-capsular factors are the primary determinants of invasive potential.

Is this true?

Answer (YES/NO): NO